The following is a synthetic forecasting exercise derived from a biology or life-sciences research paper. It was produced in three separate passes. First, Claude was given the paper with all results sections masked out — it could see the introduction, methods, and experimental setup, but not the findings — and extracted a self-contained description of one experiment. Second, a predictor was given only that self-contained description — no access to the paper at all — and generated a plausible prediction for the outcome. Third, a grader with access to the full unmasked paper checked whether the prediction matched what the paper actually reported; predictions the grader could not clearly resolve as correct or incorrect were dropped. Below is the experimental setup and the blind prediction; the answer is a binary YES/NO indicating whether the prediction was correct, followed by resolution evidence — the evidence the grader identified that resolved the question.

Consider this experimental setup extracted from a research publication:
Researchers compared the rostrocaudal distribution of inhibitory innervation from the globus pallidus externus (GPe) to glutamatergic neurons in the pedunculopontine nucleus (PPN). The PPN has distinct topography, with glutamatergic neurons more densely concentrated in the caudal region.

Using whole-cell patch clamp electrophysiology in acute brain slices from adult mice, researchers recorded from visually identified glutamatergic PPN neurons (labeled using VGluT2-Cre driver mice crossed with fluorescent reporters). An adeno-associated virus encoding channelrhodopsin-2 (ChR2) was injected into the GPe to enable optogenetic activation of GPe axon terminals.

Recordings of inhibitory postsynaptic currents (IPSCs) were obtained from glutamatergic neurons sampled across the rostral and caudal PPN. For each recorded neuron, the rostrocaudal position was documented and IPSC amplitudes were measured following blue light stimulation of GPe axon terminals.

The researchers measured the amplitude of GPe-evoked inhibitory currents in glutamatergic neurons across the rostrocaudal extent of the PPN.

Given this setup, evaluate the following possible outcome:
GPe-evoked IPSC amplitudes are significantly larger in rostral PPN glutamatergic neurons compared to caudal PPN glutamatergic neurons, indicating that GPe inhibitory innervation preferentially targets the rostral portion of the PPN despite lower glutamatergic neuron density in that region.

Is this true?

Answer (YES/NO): NO